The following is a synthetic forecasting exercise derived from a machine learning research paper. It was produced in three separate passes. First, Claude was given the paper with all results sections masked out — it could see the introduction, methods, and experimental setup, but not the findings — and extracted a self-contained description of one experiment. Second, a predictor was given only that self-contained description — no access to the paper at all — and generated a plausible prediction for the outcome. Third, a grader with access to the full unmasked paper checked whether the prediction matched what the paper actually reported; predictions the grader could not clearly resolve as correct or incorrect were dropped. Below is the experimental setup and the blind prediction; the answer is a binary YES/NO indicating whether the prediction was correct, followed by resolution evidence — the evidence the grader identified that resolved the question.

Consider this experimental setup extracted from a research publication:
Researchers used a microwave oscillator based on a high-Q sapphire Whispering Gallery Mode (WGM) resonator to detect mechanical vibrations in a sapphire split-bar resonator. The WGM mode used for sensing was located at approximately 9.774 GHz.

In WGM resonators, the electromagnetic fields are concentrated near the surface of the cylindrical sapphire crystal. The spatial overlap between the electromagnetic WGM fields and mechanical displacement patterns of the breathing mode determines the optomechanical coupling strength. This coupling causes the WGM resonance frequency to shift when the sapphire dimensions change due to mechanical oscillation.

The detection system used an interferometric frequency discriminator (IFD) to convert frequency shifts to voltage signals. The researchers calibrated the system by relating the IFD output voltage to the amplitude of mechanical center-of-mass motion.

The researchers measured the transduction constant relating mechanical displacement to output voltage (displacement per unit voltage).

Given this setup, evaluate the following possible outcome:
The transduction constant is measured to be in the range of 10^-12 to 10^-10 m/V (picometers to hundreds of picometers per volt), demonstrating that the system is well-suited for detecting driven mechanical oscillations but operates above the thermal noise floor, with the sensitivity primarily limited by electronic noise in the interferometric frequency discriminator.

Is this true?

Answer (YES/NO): NO